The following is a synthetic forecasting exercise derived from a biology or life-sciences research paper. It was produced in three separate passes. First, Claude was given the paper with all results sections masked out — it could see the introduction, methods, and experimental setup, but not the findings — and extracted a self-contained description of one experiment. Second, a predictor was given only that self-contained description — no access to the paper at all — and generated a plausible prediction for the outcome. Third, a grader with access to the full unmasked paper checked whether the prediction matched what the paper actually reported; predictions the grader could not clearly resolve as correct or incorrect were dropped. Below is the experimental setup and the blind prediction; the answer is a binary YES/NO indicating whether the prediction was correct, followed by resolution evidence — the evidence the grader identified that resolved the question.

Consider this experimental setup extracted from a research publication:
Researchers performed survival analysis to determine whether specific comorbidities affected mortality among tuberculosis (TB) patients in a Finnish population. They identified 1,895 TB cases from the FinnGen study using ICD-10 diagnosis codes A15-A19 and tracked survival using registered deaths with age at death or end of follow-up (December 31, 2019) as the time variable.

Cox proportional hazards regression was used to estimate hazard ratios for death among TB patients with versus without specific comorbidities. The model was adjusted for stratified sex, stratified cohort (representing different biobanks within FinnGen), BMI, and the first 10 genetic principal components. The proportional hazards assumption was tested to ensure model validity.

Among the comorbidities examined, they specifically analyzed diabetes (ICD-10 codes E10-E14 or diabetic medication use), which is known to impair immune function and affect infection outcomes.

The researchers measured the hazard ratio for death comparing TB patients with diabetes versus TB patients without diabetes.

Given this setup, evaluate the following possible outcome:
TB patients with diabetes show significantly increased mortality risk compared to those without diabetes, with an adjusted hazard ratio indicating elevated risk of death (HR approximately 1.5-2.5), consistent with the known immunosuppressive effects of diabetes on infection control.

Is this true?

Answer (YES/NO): NO